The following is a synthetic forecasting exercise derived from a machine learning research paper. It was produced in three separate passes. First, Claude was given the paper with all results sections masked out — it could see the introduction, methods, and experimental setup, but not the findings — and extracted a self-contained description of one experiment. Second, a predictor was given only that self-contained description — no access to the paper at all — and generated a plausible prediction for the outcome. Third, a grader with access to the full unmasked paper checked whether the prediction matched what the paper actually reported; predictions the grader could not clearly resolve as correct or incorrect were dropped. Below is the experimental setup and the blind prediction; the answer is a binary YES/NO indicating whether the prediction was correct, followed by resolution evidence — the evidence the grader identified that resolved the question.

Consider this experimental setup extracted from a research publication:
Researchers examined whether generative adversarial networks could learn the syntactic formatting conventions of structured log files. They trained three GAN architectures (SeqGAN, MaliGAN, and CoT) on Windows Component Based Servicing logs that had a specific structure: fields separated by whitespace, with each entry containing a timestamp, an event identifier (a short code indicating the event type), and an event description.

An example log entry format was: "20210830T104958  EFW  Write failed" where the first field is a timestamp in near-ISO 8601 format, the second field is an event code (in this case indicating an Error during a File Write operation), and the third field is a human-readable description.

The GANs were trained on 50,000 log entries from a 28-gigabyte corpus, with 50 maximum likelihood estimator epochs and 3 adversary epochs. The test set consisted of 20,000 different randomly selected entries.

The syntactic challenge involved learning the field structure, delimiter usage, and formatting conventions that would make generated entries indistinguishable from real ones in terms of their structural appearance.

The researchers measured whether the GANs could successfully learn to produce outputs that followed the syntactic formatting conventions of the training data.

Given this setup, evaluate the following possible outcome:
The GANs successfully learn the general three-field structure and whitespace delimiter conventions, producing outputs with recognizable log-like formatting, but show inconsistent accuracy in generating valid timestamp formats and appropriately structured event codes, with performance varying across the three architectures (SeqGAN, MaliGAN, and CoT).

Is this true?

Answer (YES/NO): NO